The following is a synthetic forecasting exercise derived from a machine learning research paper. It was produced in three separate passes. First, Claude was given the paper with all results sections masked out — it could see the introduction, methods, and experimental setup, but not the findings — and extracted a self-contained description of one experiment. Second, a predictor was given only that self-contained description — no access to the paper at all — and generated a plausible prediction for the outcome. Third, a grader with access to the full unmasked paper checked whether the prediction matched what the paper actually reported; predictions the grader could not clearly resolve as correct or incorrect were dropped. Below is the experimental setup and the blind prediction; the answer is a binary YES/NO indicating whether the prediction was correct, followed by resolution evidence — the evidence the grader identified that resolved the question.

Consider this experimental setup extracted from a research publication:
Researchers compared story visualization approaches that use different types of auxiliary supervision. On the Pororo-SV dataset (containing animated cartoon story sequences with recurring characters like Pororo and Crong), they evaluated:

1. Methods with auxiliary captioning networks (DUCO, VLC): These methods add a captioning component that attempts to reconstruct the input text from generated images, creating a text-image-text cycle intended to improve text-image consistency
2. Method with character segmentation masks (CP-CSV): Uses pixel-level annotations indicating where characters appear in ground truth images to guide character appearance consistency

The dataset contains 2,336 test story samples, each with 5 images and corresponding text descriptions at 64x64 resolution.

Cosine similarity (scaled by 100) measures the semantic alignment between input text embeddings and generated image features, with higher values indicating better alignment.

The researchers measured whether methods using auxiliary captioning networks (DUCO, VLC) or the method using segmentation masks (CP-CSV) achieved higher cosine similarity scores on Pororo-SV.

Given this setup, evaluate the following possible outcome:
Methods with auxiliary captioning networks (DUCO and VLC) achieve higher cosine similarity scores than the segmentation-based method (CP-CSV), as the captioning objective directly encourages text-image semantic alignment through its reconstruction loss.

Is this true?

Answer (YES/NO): NO